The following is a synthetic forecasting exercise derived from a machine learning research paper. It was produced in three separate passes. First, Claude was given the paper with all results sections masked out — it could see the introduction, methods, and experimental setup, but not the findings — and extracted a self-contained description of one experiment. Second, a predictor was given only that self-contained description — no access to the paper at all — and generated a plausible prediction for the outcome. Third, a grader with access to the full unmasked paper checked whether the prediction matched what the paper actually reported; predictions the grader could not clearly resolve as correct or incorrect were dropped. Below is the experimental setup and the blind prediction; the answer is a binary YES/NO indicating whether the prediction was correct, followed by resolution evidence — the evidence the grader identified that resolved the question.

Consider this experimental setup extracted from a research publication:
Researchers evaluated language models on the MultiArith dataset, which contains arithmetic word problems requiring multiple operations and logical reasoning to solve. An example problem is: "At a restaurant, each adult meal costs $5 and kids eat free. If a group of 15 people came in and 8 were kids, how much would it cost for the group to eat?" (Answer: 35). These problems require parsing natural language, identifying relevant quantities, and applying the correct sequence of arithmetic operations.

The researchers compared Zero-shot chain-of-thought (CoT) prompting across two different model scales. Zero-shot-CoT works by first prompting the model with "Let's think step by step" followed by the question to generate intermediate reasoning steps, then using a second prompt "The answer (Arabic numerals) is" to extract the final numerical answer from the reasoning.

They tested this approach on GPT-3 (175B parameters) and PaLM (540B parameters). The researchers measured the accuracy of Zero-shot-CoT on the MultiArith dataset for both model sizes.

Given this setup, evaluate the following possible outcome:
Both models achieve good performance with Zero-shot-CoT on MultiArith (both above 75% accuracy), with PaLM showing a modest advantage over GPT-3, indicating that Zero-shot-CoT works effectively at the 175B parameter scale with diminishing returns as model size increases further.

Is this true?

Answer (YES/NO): NO